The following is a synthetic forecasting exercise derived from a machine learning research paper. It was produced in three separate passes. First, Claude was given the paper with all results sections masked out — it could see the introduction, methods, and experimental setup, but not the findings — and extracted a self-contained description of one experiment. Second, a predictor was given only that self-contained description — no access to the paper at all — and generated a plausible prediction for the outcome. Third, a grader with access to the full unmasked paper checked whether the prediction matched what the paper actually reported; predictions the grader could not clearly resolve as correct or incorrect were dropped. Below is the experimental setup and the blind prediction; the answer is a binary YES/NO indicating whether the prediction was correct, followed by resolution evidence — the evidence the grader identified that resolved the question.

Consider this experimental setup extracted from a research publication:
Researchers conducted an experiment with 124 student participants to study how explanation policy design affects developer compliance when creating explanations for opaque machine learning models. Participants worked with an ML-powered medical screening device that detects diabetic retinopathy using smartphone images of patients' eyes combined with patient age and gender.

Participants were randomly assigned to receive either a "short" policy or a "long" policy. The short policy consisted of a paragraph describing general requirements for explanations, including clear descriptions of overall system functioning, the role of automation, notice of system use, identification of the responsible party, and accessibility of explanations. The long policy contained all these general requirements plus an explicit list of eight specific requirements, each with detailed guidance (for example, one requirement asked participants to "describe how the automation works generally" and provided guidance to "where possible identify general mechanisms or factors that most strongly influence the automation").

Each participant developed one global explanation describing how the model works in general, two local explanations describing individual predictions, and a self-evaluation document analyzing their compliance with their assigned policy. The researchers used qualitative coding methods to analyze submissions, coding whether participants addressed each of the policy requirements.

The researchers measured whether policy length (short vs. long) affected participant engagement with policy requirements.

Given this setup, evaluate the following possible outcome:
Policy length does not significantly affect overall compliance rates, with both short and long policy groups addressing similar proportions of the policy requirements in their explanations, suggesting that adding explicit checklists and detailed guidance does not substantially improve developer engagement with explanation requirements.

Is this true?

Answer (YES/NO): NO